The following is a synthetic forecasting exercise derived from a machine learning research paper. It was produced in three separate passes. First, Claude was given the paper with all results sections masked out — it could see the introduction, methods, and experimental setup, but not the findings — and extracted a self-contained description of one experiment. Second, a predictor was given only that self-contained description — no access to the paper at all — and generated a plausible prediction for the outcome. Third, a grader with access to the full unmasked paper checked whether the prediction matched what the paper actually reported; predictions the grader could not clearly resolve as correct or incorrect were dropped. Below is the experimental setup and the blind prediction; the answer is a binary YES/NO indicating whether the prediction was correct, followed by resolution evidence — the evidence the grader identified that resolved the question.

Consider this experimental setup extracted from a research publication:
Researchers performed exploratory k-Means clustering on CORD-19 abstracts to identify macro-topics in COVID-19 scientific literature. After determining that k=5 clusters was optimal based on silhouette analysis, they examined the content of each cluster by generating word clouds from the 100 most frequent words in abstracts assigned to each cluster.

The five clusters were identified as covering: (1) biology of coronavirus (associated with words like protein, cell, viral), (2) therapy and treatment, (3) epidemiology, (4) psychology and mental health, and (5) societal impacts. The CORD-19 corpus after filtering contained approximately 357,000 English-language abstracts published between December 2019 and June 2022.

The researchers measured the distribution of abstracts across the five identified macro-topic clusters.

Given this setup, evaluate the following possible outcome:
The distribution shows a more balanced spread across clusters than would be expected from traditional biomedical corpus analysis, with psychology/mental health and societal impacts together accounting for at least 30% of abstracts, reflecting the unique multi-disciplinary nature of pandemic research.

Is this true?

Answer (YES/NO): YES